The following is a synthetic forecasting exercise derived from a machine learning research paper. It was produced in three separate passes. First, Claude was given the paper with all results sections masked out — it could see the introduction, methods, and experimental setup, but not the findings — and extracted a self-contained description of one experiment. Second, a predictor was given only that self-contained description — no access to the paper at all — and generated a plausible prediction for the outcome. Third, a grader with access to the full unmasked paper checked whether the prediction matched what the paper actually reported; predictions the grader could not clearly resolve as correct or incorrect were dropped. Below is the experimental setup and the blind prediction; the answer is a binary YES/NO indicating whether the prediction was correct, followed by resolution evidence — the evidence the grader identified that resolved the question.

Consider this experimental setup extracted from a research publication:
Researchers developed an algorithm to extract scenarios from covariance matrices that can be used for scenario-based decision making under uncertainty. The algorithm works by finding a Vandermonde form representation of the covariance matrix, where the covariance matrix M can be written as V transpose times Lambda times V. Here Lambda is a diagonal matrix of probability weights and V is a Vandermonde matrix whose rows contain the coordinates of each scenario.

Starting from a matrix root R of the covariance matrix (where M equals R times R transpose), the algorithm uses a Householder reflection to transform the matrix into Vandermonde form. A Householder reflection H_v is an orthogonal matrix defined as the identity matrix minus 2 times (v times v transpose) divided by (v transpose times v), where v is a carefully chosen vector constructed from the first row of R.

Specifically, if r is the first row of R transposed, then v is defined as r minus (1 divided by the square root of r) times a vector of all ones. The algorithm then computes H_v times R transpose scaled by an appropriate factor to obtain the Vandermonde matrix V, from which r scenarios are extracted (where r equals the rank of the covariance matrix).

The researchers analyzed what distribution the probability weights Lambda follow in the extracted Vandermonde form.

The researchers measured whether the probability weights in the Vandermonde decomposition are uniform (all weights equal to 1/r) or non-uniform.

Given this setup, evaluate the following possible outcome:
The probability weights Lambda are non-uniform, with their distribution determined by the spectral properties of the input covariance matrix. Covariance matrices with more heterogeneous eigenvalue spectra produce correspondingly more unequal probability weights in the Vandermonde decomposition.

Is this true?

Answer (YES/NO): NO